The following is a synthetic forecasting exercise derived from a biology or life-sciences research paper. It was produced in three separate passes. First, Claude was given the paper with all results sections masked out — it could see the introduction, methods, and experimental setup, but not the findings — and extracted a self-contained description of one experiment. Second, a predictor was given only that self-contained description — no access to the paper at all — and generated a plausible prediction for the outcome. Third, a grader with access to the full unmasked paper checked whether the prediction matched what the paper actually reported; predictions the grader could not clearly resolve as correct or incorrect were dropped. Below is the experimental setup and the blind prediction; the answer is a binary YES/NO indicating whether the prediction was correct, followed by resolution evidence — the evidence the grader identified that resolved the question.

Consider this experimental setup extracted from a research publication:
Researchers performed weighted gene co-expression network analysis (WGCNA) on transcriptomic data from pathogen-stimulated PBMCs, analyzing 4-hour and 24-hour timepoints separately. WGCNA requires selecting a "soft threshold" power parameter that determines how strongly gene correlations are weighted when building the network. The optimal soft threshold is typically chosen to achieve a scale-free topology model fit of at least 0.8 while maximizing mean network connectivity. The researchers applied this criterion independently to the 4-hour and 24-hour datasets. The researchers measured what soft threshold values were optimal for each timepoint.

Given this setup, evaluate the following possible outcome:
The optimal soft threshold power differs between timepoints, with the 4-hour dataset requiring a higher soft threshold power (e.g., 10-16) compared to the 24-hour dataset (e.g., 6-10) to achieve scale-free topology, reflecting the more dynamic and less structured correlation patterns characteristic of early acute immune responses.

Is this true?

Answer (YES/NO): NO